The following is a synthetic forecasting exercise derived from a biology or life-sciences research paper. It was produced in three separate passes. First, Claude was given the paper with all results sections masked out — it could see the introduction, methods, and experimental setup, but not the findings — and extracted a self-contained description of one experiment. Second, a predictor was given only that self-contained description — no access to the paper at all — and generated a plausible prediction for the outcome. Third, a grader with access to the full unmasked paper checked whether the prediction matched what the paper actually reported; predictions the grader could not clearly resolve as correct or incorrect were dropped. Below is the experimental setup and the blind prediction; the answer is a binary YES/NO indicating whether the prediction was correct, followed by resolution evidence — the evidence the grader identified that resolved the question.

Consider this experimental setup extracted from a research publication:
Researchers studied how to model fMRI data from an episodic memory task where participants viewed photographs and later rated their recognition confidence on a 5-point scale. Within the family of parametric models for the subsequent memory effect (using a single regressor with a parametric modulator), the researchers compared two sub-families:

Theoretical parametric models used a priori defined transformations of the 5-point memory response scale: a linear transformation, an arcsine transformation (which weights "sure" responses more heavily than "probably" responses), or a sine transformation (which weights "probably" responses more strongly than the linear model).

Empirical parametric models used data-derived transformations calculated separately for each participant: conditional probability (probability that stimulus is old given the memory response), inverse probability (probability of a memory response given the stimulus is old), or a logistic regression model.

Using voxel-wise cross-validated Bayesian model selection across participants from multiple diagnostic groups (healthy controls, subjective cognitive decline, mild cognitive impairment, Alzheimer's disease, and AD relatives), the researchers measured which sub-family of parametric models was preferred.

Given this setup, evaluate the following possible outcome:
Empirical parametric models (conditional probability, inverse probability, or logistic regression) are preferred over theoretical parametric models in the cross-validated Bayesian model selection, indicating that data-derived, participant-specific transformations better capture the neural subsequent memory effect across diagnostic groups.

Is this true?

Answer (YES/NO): YES